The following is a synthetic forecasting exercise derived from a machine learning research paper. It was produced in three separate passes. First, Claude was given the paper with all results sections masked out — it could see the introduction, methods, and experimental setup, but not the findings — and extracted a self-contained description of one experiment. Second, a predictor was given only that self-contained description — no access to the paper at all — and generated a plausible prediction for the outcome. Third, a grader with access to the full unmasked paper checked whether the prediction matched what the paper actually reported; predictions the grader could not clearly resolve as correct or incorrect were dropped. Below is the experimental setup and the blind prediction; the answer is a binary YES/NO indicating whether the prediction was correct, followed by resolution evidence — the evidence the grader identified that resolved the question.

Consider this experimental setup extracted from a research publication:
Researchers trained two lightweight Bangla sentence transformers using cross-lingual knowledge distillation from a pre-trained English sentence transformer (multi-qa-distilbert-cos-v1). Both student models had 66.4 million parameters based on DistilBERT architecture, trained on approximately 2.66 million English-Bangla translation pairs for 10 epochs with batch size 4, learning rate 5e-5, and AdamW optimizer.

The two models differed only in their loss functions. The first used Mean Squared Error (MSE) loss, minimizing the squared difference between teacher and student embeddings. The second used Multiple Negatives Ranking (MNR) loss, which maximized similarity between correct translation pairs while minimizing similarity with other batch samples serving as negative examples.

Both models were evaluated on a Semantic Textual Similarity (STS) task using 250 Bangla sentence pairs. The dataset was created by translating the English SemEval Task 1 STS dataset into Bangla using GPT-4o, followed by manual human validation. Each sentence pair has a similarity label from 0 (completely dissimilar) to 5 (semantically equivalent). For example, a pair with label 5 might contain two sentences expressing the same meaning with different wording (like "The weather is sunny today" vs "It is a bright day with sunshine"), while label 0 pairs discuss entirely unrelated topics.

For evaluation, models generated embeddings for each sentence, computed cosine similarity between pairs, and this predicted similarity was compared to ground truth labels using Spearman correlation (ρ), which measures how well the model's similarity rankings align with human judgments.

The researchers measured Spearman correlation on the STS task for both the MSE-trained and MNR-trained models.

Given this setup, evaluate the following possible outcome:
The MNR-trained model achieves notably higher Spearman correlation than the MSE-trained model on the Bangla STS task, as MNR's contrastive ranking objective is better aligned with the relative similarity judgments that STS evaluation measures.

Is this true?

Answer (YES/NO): NO